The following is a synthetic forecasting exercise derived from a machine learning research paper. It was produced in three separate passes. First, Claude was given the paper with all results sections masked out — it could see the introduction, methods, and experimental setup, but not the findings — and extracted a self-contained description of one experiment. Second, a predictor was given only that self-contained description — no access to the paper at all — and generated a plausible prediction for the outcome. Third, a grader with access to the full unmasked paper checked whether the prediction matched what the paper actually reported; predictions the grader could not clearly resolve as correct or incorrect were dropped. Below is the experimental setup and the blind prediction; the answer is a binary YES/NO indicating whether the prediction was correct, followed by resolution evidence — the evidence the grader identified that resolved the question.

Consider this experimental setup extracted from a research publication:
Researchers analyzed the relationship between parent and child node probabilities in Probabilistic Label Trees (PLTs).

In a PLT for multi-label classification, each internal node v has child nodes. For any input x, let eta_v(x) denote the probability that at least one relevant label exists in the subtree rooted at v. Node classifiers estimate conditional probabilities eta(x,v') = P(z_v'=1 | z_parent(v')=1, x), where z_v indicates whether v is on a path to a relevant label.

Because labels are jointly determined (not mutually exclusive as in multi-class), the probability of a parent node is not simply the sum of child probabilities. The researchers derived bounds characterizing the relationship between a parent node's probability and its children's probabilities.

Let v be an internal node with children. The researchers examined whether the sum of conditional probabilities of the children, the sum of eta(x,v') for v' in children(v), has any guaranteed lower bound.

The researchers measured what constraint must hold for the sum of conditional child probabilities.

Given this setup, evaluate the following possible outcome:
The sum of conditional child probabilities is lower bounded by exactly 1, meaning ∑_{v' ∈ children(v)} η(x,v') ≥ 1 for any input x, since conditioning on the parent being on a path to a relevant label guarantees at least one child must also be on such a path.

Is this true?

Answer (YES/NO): YES